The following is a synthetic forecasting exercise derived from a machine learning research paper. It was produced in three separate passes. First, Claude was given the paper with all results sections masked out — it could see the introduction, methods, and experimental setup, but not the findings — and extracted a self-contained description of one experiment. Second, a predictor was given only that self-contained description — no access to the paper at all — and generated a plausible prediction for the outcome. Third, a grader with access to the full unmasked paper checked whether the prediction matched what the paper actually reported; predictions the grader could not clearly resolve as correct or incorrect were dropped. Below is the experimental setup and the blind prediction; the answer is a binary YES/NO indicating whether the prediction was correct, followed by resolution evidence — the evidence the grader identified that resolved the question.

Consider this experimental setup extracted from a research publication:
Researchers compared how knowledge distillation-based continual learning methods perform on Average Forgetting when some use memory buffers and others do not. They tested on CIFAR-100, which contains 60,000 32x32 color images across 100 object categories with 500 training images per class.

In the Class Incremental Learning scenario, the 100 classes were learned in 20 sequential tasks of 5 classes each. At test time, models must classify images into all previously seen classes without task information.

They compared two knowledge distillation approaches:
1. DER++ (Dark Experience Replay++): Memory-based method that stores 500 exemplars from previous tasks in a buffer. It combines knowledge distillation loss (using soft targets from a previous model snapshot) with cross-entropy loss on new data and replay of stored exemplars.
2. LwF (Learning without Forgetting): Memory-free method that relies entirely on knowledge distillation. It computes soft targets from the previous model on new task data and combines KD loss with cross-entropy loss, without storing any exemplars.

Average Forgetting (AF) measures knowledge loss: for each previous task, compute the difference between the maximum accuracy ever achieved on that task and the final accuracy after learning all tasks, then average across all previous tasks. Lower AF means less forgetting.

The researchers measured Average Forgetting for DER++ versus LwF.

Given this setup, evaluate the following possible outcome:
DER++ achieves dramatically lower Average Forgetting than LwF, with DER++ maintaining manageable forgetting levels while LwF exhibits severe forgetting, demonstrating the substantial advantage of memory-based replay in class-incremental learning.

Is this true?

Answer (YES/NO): YES